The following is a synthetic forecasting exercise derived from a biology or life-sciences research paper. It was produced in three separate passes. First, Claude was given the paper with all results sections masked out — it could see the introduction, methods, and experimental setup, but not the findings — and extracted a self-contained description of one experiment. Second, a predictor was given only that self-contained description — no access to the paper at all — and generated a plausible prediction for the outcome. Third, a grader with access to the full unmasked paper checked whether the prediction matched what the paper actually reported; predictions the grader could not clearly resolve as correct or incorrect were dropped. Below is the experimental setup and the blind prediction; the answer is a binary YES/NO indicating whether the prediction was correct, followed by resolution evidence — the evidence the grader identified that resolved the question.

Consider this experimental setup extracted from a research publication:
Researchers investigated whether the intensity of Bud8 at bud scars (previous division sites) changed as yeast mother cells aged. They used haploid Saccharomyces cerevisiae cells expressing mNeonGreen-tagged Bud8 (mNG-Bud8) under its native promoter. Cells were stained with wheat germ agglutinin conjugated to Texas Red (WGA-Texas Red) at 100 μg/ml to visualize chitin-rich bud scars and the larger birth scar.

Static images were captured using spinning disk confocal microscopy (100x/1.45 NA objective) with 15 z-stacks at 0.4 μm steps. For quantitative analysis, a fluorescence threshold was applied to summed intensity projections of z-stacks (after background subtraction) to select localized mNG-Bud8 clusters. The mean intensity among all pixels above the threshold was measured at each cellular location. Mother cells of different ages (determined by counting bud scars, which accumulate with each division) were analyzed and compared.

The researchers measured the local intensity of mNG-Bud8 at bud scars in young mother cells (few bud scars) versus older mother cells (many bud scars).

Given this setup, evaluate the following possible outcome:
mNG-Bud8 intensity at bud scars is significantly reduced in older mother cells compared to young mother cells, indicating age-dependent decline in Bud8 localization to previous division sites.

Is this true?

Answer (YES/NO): YES